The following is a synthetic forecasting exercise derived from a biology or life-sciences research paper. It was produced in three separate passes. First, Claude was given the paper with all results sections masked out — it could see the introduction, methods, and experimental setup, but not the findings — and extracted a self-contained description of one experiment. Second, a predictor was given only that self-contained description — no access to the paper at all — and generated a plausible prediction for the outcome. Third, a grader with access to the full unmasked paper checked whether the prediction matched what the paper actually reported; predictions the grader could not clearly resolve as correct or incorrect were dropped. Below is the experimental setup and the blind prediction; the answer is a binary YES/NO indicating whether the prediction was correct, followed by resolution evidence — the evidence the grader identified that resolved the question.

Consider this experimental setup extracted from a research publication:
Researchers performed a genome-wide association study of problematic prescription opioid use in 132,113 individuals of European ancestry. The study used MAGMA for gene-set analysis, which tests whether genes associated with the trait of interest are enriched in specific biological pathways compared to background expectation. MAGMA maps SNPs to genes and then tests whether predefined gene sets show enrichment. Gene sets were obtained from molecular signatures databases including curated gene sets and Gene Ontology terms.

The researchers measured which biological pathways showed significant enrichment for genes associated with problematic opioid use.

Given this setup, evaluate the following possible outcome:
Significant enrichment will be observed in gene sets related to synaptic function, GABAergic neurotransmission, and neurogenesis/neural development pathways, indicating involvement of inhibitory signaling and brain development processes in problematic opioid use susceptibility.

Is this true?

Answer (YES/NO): NO